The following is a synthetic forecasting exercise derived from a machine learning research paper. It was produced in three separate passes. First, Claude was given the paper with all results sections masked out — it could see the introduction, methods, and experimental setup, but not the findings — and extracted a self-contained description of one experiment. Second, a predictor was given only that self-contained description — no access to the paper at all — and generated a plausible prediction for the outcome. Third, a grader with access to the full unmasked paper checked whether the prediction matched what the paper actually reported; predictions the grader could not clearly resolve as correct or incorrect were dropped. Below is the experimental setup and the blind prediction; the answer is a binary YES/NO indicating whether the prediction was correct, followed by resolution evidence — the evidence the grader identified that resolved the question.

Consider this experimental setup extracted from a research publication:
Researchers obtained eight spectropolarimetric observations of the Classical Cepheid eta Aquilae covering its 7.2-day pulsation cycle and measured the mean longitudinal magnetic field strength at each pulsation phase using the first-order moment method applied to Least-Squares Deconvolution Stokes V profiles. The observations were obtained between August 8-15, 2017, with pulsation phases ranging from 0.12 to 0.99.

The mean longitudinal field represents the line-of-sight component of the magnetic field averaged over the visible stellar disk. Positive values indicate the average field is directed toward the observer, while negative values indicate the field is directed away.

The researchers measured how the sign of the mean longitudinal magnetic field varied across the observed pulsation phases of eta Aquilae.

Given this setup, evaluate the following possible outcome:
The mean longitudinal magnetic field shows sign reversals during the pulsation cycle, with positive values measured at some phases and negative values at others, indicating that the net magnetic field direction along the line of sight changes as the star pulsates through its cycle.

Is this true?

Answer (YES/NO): YES